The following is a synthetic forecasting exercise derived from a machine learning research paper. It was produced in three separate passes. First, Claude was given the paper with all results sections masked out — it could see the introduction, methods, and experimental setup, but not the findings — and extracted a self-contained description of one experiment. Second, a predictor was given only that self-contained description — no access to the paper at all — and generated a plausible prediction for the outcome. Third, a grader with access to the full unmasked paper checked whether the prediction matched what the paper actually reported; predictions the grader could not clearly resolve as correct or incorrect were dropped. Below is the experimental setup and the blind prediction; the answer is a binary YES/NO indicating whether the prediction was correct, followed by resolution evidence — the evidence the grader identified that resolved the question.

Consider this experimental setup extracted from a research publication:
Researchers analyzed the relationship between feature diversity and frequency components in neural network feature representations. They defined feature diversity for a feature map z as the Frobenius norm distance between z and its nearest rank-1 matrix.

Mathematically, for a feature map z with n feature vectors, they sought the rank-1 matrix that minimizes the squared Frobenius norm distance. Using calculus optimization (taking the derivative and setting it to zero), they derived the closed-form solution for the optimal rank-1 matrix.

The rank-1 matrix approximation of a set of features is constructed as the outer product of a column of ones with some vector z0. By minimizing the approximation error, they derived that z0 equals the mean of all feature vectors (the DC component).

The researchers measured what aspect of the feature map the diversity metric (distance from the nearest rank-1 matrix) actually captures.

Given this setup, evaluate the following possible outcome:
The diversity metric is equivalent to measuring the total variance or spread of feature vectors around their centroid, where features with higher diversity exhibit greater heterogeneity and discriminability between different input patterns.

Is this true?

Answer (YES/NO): NO